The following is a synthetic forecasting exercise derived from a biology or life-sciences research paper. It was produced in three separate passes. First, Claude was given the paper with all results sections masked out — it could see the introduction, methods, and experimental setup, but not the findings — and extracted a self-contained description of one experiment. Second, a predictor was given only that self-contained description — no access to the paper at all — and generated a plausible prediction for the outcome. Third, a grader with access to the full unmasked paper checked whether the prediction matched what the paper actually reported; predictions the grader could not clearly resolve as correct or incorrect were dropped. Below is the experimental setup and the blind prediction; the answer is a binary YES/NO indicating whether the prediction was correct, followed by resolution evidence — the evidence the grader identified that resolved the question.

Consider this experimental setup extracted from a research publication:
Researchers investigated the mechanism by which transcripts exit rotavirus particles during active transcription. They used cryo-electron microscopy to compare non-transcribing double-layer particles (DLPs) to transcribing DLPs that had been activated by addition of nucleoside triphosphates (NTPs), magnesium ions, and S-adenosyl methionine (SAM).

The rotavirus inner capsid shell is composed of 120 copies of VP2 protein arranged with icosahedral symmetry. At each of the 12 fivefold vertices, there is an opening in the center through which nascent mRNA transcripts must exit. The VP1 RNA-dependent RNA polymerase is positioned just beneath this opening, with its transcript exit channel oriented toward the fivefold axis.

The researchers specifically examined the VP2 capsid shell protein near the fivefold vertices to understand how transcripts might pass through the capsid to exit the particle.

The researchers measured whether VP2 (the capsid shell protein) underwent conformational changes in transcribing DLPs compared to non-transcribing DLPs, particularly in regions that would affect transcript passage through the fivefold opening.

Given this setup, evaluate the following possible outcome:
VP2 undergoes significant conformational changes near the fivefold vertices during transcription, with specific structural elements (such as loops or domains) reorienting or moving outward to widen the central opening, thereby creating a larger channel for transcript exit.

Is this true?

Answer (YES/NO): NO